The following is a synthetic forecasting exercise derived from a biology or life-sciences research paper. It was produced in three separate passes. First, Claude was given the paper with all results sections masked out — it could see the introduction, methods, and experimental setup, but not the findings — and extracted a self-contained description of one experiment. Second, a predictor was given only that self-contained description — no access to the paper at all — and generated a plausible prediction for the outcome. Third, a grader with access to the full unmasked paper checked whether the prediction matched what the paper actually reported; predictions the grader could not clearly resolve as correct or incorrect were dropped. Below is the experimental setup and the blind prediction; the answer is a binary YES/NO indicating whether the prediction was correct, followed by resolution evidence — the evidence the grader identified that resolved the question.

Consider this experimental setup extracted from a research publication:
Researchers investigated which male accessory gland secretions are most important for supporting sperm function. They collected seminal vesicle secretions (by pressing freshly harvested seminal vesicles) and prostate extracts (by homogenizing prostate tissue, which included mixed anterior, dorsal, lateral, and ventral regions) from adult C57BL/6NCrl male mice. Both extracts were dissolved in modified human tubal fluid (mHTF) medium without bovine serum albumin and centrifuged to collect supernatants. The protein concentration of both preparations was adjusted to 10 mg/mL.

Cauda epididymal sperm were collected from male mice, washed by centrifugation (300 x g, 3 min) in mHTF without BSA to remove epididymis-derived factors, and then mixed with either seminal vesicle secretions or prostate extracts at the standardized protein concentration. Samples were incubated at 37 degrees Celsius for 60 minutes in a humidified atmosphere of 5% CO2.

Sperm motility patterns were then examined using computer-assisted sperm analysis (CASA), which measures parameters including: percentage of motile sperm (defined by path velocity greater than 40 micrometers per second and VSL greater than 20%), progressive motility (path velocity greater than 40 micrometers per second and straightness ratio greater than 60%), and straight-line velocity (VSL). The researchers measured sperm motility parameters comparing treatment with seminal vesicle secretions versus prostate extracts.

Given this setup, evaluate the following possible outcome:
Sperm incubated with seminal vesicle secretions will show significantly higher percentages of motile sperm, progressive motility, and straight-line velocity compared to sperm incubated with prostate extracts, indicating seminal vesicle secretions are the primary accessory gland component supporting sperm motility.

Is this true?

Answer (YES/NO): YES